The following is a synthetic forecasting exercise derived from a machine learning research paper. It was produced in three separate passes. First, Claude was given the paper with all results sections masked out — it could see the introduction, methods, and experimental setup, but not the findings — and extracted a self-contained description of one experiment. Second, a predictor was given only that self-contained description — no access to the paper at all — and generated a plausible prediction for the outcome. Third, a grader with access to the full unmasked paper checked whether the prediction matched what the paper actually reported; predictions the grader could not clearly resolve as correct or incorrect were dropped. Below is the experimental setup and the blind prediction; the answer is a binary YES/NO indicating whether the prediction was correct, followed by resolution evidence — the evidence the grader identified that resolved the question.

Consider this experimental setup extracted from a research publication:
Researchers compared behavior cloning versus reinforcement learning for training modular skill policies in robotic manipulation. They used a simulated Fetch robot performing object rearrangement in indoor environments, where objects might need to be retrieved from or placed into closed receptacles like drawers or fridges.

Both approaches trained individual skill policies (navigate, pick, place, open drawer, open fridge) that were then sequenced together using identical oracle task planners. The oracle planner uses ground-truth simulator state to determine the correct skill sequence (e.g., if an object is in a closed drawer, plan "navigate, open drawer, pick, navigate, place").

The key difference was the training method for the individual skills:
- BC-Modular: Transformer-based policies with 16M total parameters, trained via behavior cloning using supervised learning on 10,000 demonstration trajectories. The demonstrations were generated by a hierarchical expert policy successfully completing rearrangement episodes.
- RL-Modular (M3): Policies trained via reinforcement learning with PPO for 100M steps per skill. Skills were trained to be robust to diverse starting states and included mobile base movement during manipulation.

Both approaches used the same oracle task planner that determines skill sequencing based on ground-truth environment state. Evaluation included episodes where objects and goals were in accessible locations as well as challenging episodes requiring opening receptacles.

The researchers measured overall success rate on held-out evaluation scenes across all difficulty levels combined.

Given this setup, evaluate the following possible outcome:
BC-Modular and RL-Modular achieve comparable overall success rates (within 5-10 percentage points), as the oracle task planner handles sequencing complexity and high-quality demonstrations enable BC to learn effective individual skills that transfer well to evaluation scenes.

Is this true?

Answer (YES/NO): NO